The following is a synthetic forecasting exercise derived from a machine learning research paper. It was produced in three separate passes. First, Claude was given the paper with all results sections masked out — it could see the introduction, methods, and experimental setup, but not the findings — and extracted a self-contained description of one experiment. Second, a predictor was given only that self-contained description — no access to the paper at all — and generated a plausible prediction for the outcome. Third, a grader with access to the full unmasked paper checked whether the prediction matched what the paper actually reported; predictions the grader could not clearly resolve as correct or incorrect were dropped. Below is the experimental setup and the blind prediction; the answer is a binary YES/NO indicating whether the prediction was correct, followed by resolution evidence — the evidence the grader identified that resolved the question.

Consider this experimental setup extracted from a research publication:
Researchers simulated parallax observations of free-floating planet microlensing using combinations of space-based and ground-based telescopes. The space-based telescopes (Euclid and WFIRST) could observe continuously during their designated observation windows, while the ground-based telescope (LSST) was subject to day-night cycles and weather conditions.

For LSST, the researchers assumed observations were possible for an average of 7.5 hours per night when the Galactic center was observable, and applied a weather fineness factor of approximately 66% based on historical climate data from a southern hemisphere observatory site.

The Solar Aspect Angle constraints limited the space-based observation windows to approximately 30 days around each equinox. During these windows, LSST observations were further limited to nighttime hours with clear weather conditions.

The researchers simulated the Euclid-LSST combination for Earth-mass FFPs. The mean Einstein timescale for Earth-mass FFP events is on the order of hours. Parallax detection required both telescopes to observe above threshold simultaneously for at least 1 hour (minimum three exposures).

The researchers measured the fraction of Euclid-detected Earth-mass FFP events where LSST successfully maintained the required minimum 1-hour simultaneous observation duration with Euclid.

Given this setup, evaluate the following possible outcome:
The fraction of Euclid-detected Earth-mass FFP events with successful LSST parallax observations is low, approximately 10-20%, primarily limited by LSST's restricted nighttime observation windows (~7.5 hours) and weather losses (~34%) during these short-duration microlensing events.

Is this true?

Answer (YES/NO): NO